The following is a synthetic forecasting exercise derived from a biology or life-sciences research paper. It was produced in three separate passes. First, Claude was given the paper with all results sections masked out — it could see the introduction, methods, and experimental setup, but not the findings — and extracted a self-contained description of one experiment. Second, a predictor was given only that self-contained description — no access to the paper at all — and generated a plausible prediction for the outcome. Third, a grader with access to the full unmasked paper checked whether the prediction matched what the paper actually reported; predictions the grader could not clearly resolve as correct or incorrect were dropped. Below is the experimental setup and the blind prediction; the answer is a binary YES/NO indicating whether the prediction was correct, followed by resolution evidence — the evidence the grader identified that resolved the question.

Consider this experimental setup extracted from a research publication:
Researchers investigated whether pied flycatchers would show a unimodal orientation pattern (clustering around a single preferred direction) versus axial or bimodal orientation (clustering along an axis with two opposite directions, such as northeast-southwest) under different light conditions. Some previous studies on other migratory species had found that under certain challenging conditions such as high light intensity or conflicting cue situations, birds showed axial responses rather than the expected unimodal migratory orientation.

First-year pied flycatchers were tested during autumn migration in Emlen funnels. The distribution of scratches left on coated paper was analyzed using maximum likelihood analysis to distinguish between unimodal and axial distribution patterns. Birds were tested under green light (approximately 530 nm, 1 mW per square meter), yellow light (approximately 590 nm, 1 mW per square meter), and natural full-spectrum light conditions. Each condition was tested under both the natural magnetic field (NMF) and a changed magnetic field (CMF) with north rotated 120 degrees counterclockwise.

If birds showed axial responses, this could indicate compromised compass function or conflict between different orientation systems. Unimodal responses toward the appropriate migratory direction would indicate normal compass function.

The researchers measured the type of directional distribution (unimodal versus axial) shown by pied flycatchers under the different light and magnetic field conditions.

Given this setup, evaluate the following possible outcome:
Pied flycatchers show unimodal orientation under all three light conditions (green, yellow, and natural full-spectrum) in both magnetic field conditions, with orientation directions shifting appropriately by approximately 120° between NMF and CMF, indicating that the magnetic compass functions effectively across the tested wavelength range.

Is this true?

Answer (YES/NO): NO